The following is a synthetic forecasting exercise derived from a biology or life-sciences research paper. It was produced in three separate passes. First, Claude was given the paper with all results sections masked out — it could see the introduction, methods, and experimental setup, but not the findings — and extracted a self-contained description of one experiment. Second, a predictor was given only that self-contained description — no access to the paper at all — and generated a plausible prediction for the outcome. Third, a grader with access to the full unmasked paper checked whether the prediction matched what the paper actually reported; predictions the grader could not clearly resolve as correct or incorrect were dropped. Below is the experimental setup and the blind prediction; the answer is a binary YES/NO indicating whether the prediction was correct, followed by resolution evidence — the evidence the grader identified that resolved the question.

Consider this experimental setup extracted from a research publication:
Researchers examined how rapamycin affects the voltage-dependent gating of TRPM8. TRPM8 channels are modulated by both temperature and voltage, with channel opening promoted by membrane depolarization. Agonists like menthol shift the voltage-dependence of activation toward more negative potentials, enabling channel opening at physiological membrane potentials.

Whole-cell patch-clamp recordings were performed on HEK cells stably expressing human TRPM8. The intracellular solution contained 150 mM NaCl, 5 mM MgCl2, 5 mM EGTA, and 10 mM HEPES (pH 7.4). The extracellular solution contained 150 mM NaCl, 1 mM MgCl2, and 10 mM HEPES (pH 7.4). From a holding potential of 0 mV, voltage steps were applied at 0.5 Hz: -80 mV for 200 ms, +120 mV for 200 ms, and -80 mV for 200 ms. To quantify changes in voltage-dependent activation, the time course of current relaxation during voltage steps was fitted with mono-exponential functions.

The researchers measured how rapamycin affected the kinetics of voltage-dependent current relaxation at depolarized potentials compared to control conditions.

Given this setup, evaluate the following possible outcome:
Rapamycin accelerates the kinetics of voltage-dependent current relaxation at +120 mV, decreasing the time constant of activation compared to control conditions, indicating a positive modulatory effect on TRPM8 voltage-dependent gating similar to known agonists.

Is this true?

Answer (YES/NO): NO